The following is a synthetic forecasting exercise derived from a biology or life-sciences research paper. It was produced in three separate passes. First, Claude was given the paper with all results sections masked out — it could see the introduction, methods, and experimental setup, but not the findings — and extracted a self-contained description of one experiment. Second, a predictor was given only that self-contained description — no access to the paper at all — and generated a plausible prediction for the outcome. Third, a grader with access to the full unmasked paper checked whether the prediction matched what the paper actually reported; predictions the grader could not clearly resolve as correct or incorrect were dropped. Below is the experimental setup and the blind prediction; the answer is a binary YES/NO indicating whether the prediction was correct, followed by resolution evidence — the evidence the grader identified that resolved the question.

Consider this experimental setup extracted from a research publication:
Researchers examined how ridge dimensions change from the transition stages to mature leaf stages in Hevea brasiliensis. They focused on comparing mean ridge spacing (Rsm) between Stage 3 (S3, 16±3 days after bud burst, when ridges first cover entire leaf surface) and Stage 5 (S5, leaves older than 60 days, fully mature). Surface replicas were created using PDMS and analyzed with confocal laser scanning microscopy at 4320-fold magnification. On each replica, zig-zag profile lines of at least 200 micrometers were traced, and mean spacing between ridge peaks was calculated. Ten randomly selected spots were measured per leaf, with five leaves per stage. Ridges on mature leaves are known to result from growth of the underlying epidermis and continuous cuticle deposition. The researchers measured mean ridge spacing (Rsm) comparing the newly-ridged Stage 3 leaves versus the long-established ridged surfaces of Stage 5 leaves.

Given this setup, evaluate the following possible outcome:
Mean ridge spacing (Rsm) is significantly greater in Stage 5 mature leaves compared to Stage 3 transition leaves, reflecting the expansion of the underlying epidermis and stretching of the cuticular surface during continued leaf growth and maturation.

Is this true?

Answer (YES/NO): YES